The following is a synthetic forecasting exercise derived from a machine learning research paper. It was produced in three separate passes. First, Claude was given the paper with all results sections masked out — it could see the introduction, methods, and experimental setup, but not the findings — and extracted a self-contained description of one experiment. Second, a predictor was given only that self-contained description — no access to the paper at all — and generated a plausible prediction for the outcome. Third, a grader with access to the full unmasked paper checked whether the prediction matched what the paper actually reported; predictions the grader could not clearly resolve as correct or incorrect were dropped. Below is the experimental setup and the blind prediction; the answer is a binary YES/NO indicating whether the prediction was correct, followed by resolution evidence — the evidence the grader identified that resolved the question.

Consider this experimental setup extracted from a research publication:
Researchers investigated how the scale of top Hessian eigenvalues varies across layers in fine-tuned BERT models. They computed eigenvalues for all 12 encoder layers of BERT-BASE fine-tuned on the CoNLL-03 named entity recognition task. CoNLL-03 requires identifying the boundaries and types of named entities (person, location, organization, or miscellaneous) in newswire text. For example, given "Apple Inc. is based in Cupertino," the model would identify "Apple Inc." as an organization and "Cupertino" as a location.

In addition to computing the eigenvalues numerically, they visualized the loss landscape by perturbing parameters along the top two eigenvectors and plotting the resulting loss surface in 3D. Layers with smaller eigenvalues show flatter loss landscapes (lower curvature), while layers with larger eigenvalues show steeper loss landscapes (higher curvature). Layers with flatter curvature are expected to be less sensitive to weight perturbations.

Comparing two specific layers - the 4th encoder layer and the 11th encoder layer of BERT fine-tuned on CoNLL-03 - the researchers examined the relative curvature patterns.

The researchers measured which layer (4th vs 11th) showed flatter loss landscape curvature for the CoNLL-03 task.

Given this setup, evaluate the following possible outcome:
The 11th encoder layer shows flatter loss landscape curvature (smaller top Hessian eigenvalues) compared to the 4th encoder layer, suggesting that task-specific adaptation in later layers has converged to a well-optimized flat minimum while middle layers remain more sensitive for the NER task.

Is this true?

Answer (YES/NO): YES